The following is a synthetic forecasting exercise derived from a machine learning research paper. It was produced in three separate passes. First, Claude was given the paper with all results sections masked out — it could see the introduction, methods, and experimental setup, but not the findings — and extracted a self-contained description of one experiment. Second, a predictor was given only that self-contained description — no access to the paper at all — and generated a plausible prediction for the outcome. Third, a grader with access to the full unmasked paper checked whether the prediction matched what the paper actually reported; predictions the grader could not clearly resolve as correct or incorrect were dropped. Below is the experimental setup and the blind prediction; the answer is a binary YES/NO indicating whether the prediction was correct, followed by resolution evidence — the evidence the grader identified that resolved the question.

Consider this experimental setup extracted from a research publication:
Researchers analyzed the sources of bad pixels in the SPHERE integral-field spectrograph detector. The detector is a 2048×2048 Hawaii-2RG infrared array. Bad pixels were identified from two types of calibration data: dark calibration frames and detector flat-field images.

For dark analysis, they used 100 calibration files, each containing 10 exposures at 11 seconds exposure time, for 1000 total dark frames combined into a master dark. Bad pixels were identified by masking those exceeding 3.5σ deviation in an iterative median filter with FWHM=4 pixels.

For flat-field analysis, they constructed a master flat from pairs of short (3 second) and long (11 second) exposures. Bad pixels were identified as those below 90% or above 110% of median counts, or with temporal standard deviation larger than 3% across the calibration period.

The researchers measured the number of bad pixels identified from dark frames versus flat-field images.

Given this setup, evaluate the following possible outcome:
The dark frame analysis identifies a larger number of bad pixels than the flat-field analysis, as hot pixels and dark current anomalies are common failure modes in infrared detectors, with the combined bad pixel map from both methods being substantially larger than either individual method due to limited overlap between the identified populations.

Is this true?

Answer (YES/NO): YES